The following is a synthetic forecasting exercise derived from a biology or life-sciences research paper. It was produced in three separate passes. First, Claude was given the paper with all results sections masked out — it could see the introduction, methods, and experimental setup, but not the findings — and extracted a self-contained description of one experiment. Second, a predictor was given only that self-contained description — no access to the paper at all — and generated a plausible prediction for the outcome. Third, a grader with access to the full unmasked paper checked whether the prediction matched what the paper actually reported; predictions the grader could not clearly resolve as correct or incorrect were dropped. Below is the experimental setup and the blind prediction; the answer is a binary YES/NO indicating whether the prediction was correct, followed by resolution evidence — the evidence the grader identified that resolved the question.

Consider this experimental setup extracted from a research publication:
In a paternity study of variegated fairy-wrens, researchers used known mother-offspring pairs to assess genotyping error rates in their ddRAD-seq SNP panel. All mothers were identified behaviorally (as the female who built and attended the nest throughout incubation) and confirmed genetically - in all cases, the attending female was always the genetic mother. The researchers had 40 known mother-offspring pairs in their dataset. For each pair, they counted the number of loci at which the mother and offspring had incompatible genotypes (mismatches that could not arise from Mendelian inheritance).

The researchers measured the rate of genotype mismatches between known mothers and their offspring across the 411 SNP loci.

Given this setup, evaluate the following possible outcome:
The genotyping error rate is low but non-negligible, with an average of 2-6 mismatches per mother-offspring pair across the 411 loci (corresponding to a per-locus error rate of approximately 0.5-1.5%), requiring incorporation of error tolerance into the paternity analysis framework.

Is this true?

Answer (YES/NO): YES